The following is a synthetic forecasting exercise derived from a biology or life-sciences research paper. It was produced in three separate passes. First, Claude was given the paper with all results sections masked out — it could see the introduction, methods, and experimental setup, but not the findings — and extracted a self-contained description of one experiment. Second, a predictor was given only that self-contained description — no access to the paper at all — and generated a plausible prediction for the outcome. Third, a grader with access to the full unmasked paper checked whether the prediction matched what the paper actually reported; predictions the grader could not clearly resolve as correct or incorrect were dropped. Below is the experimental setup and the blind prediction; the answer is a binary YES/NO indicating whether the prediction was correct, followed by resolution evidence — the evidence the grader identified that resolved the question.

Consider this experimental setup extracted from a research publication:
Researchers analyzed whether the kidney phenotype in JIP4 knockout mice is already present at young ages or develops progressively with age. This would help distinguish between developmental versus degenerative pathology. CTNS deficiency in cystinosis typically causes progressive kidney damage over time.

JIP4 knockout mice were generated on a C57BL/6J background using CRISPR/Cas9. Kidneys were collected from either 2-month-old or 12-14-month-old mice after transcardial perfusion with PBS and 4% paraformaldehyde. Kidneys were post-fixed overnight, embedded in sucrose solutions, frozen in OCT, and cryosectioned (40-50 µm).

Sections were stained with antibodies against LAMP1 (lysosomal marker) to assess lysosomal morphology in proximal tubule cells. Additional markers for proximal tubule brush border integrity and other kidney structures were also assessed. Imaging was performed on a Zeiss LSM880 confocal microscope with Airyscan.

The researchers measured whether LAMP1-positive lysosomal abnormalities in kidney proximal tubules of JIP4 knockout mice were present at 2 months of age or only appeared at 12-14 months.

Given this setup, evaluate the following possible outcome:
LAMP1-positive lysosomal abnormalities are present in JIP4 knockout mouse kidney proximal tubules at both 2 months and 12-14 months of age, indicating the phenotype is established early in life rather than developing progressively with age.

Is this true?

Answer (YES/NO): YES